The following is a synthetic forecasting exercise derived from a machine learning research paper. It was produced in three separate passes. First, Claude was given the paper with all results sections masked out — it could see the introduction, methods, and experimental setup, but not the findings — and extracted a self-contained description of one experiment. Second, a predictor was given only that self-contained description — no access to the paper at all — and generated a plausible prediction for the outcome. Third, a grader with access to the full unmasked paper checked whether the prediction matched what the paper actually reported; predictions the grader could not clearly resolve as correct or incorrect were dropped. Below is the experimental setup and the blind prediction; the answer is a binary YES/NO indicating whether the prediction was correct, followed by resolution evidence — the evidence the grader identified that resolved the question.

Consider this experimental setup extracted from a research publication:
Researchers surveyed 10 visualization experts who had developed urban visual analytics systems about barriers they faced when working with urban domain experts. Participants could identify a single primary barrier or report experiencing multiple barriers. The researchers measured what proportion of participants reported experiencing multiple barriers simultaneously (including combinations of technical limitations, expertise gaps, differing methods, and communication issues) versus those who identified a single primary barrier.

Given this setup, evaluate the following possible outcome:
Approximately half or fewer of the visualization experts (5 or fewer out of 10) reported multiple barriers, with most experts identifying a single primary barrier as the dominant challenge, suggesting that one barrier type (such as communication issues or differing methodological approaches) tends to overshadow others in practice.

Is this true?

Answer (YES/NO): NO